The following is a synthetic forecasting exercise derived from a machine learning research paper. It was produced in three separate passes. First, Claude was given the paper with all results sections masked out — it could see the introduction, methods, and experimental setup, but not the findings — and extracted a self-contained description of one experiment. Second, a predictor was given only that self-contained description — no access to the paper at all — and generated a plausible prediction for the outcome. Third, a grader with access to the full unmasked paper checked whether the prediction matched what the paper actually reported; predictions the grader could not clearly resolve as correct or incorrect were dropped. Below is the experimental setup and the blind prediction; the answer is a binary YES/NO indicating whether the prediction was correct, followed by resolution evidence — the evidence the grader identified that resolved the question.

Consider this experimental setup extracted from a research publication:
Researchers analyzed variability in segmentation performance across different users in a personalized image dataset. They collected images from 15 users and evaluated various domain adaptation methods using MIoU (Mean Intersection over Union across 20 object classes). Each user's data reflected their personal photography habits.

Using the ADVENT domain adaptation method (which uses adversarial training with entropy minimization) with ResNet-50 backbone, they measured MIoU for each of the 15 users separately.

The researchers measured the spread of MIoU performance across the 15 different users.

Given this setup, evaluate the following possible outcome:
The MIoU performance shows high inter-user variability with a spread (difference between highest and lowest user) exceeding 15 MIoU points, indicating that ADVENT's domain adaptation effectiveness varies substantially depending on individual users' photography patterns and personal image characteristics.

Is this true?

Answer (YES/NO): NO